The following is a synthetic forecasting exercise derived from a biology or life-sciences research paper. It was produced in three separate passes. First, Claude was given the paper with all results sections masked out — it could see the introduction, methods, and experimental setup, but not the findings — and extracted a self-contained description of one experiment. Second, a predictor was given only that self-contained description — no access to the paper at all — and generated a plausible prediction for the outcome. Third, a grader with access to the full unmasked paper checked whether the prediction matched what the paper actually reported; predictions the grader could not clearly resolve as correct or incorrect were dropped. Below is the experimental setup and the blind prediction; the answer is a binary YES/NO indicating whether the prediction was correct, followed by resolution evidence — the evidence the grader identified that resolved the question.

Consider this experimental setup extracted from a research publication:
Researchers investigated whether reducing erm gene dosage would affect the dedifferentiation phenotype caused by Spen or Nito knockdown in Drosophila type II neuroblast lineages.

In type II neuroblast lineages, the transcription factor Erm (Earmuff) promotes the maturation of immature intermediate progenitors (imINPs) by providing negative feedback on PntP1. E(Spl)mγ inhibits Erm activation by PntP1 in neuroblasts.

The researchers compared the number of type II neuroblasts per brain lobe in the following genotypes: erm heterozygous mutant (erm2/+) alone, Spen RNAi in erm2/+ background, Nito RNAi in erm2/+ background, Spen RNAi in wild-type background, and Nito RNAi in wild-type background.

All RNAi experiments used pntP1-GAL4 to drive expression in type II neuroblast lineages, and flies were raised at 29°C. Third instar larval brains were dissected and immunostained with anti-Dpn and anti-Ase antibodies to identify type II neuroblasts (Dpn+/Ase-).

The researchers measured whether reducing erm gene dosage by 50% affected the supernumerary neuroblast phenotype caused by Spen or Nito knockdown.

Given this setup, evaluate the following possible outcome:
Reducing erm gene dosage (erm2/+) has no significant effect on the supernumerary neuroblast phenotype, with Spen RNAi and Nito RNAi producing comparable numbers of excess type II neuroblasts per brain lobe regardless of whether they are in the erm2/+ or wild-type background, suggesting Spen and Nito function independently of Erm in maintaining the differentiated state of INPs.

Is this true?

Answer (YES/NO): NO